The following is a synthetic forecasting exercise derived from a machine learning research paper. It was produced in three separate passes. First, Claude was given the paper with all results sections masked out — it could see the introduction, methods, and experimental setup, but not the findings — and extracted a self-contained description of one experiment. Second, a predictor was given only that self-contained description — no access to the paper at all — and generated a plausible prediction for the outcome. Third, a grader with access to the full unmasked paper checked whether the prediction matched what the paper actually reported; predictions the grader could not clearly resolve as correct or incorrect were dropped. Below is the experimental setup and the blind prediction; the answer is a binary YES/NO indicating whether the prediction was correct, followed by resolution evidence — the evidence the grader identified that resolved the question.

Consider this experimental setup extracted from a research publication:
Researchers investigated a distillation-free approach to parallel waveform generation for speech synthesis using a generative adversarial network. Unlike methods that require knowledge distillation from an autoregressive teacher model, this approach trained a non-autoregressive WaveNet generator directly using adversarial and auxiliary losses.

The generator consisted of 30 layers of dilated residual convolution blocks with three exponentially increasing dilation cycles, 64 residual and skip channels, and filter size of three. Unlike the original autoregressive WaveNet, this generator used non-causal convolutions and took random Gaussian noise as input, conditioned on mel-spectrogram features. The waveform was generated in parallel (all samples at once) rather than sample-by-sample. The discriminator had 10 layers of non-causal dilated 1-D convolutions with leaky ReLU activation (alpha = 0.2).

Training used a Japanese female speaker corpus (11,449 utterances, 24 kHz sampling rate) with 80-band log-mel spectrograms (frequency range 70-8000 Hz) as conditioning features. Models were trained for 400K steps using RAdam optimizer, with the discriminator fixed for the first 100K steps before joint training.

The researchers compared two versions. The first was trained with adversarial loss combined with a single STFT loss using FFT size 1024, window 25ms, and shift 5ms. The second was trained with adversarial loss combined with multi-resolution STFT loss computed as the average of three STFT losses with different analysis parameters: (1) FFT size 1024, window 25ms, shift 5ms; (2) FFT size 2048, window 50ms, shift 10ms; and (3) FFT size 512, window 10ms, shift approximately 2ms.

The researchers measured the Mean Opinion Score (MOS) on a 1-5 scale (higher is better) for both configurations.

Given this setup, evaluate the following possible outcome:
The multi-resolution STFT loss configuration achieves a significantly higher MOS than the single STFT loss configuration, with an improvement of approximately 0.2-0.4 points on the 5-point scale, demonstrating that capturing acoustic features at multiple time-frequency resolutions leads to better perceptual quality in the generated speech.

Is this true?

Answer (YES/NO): NO